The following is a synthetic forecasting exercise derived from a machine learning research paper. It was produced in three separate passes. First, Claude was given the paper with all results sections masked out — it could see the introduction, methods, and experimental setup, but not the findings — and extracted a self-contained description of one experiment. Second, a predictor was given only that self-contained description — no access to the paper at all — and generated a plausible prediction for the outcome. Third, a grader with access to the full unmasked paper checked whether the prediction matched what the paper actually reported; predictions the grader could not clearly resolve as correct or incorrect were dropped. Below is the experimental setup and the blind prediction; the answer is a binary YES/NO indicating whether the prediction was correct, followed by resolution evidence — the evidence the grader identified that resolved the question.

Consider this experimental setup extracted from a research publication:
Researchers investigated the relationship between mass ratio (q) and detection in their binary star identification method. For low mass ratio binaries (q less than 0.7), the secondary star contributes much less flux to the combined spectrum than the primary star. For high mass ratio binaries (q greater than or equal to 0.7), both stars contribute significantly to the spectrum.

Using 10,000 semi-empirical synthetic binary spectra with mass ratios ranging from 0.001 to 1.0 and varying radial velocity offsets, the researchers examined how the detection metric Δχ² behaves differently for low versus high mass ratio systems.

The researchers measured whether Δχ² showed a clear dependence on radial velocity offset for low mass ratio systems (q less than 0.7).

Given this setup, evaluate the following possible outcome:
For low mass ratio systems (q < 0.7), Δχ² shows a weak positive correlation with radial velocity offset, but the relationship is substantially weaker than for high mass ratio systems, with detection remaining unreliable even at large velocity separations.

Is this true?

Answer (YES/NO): NO